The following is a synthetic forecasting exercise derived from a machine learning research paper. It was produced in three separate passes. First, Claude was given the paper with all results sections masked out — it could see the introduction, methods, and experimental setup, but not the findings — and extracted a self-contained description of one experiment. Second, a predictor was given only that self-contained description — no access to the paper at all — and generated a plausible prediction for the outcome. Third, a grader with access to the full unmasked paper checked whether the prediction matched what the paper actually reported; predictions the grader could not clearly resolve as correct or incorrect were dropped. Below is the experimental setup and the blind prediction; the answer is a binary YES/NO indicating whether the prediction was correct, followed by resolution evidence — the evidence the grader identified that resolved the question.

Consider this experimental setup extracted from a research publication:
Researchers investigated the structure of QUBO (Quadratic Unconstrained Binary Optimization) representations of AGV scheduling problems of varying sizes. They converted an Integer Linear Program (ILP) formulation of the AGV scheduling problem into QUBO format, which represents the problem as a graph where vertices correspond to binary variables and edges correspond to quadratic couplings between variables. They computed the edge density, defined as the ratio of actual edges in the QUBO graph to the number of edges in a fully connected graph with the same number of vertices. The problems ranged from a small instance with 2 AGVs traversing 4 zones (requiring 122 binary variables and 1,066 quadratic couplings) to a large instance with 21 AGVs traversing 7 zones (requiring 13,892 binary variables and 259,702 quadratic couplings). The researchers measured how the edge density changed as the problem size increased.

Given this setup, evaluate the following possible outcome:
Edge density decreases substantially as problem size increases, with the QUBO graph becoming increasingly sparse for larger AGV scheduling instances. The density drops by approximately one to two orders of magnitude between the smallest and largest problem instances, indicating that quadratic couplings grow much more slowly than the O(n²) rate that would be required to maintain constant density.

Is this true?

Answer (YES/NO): YES